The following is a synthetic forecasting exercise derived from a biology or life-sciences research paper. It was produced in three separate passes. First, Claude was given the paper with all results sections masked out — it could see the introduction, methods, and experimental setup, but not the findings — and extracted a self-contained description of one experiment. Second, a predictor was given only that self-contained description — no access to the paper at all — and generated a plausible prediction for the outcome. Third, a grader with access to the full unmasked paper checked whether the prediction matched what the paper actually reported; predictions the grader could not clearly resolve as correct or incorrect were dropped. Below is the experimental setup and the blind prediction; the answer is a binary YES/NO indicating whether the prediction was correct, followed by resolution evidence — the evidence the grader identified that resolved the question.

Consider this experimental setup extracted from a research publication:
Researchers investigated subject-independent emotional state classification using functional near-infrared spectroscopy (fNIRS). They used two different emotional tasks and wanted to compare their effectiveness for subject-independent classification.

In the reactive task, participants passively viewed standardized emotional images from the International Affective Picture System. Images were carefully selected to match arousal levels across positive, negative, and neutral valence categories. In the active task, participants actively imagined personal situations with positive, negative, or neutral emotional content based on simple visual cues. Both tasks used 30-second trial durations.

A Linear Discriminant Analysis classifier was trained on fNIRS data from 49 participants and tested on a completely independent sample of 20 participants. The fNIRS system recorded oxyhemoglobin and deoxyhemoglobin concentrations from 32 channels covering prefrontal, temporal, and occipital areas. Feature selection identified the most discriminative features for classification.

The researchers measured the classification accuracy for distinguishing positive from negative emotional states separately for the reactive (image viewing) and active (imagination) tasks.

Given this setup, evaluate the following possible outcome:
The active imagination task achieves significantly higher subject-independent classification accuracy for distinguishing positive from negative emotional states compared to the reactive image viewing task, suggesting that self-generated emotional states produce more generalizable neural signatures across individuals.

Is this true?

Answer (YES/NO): NO